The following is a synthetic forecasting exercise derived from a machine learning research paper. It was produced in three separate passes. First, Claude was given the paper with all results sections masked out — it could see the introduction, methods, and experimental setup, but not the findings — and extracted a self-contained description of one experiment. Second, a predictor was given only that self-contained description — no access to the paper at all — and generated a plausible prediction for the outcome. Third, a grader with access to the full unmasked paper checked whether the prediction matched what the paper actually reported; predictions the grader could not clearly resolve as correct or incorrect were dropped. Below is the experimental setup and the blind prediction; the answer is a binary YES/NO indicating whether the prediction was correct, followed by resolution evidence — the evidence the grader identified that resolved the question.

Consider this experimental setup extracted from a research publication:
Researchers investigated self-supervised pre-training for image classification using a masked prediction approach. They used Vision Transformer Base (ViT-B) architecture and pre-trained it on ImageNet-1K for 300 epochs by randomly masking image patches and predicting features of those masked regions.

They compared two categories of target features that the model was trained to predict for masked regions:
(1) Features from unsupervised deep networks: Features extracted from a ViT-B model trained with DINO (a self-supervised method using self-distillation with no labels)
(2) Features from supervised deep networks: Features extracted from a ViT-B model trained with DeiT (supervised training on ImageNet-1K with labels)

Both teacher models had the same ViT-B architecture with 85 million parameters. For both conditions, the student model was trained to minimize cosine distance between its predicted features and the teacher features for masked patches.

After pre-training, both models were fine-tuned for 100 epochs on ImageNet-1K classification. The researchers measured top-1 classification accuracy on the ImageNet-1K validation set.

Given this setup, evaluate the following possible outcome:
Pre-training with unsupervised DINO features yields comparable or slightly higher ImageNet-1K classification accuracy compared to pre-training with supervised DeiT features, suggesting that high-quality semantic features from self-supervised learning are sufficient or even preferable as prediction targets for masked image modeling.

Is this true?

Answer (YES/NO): NO